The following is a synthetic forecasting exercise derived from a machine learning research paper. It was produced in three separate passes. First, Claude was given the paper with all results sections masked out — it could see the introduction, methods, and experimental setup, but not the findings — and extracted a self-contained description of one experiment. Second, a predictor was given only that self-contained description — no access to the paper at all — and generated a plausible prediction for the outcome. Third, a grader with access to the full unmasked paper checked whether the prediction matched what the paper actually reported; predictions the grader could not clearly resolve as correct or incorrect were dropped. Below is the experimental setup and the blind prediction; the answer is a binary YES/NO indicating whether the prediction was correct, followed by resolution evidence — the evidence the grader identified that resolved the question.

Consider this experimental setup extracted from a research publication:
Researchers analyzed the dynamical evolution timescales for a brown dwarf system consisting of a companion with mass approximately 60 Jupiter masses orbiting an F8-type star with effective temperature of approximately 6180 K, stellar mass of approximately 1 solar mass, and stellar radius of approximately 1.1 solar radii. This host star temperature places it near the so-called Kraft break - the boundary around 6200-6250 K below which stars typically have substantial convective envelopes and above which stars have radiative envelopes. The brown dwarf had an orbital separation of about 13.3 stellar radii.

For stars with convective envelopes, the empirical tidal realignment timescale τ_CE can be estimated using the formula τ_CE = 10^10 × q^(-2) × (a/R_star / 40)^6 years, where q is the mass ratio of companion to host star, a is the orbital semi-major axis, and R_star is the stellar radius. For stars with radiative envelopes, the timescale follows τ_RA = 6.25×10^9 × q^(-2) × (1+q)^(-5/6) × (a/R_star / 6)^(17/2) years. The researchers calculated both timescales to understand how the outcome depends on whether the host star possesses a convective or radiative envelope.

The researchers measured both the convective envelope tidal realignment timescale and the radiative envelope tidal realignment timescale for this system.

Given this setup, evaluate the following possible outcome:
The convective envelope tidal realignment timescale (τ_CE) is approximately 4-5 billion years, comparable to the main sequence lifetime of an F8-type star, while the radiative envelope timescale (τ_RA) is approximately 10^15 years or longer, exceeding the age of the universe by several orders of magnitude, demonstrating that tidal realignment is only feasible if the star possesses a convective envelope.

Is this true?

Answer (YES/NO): NO